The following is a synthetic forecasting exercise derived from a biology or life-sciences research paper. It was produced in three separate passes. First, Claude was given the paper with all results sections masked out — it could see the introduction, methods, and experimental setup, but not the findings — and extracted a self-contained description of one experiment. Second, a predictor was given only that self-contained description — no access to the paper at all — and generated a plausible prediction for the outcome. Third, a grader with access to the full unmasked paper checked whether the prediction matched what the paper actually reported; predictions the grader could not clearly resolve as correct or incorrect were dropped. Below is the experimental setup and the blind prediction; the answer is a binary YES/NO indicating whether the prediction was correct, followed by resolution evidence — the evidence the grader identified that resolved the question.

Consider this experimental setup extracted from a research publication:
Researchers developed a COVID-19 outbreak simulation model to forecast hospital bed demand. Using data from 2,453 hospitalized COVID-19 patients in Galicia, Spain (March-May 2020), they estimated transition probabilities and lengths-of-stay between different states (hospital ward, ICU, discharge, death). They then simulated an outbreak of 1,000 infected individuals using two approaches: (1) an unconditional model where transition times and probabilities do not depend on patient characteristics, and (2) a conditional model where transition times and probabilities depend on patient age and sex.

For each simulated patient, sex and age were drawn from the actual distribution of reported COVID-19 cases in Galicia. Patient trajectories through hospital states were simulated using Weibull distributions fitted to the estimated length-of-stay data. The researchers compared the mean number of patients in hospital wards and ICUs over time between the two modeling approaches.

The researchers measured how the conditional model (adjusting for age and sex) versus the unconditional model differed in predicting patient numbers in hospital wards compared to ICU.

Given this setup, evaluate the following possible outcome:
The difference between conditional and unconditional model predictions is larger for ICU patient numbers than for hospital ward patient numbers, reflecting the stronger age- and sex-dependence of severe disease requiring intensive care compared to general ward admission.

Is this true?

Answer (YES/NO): YES